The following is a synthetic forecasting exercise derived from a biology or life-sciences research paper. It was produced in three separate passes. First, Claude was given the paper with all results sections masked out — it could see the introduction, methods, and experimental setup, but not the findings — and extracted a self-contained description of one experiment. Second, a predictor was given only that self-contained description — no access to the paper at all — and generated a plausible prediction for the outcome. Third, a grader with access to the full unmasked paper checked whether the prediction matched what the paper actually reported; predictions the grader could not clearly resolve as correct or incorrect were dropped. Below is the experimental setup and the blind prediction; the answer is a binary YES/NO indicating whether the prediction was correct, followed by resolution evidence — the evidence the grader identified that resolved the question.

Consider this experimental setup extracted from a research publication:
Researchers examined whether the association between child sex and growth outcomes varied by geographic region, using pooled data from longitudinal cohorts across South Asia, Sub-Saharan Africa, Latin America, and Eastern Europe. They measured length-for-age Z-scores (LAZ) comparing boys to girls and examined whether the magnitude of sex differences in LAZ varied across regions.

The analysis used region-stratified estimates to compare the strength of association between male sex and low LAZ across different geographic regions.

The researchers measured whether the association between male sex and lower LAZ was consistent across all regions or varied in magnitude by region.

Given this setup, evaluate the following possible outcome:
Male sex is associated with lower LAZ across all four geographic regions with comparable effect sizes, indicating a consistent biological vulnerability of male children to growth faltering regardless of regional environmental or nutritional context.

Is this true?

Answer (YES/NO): NO